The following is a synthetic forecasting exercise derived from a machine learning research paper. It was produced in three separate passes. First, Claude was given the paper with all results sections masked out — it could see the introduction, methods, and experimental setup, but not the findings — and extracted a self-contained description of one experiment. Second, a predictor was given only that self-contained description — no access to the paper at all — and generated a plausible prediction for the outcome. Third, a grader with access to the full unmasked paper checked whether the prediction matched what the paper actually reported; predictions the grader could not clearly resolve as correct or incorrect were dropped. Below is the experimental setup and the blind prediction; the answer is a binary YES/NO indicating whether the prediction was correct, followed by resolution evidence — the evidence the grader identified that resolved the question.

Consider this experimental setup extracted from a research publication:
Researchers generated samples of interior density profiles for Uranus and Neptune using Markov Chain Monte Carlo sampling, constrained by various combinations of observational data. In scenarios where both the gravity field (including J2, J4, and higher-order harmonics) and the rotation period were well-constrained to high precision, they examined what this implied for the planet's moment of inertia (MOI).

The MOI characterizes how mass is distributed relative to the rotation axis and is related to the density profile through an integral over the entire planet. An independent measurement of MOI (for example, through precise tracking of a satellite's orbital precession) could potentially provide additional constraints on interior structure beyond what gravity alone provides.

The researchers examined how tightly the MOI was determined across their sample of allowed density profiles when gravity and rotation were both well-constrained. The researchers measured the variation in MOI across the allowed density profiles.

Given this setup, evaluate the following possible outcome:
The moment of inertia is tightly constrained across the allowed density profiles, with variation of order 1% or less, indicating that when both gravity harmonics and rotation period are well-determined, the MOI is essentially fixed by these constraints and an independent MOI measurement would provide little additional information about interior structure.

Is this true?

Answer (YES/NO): YES